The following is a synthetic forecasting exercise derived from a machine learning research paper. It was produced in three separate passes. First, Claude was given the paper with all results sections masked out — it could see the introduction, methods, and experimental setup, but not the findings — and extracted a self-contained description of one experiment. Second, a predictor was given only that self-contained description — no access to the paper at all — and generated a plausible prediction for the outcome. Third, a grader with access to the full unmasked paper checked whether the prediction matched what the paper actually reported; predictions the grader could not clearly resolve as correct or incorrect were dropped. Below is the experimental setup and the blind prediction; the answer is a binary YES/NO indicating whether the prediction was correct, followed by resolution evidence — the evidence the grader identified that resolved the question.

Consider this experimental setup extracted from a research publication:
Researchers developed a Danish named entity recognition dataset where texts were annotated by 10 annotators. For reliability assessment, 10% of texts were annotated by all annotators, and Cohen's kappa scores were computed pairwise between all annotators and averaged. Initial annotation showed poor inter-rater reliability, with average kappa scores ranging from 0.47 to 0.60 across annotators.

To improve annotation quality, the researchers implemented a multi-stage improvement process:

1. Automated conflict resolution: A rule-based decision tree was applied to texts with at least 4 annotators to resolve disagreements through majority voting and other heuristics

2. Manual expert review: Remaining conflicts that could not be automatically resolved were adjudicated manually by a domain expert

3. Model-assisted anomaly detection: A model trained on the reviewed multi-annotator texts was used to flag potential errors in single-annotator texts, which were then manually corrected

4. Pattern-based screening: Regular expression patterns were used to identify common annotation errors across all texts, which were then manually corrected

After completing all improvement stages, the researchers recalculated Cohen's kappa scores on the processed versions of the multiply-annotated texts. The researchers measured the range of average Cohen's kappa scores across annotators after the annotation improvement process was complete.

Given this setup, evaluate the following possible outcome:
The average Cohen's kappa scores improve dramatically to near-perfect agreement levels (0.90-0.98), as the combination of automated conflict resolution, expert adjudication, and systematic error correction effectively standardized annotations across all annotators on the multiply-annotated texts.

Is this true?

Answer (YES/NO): NO